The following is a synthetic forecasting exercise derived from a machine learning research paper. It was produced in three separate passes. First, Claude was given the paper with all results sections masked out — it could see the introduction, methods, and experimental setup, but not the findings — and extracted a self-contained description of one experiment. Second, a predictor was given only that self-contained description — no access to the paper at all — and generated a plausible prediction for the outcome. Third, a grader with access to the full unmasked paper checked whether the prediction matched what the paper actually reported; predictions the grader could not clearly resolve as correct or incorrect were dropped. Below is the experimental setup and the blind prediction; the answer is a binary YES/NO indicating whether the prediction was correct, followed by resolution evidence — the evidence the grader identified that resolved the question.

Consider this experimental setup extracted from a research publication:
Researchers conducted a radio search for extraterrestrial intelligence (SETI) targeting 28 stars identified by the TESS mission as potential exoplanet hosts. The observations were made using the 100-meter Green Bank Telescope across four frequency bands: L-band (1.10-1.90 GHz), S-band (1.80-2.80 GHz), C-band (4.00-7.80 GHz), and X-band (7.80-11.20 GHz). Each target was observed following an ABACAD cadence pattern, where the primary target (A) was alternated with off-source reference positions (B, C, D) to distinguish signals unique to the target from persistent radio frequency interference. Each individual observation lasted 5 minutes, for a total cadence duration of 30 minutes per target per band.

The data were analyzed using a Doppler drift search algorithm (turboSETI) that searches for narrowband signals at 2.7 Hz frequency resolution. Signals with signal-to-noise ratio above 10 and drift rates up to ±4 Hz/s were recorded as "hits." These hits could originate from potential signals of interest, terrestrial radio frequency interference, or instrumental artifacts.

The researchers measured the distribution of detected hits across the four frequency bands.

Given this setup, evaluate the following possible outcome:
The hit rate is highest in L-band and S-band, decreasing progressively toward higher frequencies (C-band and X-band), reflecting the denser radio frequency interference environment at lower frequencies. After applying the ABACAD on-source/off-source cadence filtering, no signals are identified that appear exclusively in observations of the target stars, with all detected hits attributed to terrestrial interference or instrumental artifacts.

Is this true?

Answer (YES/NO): NO